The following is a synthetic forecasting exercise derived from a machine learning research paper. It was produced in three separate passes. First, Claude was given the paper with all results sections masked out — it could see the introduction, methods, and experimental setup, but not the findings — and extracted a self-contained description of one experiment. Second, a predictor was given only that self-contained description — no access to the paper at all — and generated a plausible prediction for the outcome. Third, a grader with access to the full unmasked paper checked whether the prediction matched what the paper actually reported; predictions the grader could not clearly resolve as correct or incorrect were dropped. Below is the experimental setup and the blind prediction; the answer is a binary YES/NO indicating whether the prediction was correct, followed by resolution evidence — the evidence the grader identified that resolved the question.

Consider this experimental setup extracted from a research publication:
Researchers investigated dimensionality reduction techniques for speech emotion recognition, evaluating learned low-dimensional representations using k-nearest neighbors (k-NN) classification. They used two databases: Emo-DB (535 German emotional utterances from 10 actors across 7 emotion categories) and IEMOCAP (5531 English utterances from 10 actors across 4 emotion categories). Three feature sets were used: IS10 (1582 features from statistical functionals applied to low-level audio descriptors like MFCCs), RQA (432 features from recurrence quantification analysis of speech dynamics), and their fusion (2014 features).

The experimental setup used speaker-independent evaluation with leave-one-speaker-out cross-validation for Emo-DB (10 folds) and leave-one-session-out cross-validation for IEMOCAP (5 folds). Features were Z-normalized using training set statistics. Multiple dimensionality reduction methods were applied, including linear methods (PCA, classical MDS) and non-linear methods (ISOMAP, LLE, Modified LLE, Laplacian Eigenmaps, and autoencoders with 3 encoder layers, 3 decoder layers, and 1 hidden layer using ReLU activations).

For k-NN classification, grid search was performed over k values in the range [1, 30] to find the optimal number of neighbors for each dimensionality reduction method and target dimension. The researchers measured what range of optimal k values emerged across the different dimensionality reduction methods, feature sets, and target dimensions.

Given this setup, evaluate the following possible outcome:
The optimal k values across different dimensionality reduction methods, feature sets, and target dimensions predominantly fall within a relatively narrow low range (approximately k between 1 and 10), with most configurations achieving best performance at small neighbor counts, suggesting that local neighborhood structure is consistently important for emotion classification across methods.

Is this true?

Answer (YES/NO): NO